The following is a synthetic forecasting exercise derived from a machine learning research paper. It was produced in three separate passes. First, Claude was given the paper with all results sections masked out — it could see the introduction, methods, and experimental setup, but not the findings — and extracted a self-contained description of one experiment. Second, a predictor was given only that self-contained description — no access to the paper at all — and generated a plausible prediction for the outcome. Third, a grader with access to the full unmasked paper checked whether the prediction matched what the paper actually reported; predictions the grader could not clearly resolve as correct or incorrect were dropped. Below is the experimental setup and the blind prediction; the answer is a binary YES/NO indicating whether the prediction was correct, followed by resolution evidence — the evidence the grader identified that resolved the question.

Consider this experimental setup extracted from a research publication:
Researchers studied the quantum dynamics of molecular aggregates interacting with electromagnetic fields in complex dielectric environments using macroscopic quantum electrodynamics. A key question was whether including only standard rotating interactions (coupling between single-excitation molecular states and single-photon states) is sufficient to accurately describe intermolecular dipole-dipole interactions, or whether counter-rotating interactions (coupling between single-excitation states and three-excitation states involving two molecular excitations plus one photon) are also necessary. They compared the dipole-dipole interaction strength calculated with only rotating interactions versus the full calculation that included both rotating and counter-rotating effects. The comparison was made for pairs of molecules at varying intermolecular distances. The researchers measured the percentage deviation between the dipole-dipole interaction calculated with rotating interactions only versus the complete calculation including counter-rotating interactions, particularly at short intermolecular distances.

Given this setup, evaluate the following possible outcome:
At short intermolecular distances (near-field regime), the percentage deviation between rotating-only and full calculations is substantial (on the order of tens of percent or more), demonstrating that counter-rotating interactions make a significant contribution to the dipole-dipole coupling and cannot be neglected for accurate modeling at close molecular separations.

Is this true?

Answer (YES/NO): YES